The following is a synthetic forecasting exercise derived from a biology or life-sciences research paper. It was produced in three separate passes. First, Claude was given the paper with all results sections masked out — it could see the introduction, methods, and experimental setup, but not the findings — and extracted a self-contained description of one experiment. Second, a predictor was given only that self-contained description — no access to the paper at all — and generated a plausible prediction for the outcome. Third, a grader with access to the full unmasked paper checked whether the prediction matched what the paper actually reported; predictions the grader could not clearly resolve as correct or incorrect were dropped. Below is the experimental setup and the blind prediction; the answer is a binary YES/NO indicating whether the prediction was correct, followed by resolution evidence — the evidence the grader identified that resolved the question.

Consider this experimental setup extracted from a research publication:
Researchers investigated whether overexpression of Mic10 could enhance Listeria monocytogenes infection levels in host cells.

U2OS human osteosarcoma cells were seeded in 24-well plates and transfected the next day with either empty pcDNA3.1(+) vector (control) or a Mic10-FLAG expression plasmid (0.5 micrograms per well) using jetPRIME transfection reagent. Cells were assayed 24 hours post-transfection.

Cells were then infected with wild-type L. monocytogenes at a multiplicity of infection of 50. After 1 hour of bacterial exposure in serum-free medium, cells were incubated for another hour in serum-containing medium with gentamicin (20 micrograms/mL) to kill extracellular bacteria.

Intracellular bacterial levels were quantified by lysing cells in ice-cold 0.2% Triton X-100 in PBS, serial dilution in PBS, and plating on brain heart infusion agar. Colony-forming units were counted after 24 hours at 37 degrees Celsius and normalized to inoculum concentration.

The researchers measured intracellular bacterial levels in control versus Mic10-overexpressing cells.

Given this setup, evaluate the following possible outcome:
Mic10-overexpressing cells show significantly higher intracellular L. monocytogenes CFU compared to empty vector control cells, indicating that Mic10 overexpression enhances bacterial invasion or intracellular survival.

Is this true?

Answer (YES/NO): YES